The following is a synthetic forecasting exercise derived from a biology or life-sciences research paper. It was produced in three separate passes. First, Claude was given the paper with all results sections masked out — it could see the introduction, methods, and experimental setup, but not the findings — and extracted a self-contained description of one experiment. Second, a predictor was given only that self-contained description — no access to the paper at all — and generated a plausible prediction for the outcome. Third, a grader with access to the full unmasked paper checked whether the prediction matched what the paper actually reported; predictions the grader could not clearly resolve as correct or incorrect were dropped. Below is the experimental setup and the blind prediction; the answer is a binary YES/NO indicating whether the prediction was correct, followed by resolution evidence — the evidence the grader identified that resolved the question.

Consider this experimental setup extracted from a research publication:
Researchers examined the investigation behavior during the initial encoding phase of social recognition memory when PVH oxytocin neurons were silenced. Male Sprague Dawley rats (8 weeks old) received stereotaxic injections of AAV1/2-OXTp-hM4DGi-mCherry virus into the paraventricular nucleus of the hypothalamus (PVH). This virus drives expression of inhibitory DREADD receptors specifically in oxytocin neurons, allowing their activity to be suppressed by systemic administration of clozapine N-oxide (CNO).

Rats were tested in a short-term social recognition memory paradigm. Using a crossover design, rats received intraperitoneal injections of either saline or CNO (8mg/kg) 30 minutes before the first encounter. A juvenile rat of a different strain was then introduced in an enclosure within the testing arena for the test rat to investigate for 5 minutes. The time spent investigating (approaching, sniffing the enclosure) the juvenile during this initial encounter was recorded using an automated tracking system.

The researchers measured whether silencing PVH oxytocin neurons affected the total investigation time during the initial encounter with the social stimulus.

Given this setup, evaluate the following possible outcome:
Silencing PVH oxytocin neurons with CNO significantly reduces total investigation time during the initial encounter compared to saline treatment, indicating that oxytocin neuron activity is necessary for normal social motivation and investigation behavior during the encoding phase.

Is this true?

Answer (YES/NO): NO